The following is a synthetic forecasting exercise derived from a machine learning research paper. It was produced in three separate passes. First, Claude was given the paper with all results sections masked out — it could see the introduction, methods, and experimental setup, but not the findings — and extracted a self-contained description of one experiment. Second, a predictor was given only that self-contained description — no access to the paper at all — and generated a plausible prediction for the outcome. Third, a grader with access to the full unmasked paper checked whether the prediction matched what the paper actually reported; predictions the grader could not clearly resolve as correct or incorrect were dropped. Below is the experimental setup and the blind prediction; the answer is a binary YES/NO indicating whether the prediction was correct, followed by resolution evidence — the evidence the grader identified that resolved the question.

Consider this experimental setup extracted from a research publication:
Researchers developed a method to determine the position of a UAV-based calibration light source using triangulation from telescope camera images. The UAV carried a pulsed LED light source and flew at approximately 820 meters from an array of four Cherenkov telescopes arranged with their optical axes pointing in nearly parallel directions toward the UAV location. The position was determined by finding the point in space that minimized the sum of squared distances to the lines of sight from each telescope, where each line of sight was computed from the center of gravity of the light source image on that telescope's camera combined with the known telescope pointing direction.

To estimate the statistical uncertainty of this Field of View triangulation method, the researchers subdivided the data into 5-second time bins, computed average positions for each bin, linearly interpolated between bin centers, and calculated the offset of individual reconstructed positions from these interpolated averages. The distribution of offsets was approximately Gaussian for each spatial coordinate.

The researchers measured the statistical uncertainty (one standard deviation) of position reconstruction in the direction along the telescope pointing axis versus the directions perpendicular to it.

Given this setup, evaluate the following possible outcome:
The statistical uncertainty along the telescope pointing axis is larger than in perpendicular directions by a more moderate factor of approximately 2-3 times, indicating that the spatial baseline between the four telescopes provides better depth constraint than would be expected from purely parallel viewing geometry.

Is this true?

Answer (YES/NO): NO